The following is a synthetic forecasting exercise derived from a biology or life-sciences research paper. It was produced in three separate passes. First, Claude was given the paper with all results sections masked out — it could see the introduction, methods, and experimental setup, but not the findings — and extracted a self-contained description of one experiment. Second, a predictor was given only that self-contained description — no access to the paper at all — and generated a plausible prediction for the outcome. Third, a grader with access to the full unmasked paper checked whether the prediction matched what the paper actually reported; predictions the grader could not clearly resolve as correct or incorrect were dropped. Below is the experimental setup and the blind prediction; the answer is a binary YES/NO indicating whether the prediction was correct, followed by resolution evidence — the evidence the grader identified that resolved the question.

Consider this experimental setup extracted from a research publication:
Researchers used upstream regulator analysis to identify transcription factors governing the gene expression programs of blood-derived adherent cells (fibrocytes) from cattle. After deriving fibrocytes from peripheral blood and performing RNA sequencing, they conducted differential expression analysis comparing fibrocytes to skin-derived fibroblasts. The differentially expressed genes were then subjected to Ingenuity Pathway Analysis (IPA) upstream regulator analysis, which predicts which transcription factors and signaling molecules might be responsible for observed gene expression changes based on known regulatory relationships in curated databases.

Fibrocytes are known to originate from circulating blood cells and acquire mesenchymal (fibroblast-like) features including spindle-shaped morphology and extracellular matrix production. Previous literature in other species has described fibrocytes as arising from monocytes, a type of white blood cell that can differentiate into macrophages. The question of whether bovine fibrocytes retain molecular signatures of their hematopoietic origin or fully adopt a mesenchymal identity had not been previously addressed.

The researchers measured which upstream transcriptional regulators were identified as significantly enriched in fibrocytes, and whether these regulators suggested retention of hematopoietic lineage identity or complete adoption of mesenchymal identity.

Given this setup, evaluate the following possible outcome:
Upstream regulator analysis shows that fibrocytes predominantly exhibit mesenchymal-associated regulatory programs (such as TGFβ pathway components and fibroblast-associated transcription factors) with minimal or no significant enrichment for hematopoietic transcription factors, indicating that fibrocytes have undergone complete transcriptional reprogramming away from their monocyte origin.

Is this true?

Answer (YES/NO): NO